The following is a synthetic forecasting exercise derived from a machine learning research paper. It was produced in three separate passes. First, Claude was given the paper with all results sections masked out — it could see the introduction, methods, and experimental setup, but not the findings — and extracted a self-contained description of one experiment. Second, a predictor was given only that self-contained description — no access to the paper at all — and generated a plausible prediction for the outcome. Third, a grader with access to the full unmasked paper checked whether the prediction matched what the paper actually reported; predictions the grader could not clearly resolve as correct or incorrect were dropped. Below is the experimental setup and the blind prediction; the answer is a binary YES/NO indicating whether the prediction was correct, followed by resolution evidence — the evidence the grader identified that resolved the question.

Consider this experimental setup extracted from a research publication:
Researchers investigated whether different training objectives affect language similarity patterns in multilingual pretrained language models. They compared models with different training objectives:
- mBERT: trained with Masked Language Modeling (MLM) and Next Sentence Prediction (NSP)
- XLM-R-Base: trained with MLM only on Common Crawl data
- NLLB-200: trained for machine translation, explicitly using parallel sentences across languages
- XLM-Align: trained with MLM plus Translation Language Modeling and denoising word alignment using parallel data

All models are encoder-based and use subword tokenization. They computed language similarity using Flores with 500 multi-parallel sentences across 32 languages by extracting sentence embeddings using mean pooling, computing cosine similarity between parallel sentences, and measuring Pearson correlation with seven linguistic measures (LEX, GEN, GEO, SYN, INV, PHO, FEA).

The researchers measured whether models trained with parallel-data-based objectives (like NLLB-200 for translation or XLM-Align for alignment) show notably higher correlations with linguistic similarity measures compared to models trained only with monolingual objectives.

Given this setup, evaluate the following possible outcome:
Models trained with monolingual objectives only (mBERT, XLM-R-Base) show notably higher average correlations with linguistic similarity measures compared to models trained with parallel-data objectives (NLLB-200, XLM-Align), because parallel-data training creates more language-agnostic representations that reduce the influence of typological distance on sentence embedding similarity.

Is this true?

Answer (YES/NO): NO